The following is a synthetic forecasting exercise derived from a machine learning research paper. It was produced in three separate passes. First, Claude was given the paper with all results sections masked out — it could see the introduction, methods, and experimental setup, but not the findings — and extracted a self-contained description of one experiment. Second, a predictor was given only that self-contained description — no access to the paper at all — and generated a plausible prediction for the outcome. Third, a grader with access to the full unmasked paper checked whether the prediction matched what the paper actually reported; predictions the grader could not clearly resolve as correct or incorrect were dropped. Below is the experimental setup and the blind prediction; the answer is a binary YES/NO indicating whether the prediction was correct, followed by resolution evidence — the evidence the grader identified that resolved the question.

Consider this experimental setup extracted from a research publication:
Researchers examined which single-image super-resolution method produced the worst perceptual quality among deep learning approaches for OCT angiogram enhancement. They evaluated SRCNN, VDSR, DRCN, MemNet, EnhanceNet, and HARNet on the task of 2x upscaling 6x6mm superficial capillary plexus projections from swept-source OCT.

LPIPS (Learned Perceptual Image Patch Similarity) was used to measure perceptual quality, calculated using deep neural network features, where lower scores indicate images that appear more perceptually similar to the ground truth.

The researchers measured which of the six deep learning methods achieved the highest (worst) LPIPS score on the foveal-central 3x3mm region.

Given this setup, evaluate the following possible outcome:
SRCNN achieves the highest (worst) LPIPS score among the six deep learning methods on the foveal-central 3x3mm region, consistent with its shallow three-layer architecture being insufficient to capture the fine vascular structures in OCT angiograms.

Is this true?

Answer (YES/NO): YES